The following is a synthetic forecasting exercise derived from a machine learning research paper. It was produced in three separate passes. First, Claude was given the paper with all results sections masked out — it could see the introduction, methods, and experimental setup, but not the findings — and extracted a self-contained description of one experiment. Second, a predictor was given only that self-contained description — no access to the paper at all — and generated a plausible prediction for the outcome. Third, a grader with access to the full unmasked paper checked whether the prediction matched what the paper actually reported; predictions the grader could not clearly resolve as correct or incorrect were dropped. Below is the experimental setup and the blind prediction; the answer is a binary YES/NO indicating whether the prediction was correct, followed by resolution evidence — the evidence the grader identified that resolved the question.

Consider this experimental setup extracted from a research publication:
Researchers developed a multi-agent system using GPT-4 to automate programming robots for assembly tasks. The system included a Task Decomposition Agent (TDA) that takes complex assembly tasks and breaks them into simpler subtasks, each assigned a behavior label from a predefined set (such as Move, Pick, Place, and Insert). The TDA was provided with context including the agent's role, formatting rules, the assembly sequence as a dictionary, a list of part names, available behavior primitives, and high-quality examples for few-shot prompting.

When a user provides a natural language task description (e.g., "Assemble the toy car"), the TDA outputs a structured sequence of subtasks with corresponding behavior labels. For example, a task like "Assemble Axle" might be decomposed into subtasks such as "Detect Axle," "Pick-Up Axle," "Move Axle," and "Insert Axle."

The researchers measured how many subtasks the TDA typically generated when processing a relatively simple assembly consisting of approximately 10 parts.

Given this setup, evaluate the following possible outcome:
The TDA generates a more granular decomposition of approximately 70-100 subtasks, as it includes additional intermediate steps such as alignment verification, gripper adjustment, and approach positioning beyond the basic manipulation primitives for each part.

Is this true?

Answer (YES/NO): NO